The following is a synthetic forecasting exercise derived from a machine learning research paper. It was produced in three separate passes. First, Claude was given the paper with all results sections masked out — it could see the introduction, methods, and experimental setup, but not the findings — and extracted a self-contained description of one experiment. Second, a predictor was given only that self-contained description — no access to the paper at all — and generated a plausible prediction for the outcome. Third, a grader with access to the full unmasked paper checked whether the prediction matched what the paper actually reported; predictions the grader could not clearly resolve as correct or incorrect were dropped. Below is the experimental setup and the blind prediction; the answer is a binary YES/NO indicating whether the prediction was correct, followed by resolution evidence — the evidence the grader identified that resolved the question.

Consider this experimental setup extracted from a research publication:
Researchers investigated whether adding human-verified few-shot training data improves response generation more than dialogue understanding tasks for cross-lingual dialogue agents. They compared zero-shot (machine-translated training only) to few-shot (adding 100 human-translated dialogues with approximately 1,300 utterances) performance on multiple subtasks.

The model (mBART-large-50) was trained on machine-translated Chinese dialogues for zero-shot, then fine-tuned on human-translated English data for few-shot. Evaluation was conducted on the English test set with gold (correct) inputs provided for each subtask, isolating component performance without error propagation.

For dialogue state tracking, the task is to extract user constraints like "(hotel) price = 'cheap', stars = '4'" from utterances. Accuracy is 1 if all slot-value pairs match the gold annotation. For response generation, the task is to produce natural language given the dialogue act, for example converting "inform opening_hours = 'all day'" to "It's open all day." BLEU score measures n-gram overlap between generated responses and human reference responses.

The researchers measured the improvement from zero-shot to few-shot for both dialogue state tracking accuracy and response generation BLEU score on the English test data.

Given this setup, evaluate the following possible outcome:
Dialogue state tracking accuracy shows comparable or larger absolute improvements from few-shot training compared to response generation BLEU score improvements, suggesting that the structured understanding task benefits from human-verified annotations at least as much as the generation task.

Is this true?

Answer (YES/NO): NO